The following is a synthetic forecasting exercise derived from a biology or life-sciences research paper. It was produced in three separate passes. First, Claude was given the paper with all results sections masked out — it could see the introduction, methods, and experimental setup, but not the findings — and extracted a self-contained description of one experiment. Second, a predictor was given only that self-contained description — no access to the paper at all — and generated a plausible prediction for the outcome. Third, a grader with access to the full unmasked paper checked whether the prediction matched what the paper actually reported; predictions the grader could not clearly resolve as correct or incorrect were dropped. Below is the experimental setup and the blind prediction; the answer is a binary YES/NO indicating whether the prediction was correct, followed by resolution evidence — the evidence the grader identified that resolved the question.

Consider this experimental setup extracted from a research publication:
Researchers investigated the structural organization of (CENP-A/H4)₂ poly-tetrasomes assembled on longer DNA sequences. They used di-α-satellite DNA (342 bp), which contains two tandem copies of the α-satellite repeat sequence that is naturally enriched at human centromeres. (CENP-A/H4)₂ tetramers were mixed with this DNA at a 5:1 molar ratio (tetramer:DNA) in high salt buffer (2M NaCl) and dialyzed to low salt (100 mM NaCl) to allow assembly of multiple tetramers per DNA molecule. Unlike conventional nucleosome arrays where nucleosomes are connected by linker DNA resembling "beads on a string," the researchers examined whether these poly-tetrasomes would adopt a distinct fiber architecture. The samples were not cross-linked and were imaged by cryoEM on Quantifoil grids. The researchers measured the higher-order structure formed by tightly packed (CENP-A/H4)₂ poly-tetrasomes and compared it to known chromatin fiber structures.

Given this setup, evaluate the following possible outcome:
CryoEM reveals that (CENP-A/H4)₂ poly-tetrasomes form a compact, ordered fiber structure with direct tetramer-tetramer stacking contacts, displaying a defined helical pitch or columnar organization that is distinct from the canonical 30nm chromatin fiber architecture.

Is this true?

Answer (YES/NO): NO